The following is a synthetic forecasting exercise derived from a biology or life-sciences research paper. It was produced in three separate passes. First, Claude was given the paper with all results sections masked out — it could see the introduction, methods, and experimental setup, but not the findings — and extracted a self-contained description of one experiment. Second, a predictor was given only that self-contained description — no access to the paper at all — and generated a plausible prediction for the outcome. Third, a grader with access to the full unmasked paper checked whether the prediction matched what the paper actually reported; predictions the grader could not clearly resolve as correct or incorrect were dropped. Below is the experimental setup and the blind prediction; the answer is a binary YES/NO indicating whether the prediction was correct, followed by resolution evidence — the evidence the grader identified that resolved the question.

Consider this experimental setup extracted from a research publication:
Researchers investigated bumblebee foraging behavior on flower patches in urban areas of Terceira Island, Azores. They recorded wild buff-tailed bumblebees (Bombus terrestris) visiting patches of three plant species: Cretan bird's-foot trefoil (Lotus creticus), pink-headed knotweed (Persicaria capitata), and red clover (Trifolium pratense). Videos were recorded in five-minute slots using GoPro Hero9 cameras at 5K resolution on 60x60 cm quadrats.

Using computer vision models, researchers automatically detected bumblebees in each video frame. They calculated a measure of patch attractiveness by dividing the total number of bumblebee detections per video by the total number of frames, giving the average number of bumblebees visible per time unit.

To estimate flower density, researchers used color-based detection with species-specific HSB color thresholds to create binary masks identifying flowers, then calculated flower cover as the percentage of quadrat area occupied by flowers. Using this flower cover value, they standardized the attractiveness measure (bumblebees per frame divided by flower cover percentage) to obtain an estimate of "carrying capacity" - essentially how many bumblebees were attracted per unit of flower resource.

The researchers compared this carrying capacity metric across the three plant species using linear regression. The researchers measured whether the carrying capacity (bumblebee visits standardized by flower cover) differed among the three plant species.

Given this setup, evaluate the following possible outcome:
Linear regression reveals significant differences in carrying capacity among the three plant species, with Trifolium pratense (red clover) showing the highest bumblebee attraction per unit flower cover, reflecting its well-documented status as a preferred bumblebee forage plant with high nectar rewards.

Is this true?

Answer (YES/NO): NO